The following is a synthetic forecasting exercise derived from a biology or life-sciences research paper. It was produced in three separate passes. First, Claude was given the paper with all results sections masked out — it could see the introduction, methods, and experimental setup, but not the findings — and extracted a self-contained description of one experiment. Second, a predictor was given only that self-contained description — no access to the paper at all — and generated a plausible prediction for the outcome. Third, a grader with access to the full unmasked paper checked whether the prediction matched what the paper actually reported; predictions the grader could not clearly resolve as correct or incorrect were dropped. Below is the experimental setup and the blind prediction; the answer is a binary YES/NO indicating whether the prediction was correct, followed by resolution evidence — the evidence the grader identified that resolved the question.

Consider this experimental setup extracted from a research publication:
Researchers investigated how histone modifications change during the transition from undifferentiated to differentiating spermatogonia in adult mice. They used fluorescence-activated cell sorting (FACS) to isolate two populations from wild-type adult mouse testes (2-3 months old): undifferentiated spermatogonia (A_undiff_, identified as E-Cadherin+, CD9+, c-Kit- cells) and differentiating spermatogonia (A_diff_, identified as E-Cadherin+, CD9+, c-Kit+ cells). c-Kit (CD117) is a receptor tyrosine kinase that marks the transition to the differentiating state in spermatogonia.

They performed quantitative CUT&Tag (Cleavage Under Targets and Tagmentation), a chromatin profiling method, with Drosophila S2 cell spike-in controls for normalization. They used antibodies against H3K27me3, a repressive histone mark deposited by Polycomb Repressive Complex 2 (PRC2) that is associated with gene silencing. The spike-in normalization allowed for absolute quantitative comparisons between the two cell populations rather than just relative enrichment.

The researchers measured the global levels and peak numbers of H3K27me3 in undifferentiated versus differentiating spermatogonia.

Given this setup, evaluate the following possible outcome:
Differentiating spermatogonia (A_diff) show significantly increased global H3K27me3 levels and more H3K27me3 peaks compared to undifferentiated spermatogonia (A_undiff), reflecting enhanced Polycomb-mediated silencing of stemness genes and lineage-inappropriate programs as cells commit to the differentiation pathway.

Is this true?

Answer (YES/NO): NO